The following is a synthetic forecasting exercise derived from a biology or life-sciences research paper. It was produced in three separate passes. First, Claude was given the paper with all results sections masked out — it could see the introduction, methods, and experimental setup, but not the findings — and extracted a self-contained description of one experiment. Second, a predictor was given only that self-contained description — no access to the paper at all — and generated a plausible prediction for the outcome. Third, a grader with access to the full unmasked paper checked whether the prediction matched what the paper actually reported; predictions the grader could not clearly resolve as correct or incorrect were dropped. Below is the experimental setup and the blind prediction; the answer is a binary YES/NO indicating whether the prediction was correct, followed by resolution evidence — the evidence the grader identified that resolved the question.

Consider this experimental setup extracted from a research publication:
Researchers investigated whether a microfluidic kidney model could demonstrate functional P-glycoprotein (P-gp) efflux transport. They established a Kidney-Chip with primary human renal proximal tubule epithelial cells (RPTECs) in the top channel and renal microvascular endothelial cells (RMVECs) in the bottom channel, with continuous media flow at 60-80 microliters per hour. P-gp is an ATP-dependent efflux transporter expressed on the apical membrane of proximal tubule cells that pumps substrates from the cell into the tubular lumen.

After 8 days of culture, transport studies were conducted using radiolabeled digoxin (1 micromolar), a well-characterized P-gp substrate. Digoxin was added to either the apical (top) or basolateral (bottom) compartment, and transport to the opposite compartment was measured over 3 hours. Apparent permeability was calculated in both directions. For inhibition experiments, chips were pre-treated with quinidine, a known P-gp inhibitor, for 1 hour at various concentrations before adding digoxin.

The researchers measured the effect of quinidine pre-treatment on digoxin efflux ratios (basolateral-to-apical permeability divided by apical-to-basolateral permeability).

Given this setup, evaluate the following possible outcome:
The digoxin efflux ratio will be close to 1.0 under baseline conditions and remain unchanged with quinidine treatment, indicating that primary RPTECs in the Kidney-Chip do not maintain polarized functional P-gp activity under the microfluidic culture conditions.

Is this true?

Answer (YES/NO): NO